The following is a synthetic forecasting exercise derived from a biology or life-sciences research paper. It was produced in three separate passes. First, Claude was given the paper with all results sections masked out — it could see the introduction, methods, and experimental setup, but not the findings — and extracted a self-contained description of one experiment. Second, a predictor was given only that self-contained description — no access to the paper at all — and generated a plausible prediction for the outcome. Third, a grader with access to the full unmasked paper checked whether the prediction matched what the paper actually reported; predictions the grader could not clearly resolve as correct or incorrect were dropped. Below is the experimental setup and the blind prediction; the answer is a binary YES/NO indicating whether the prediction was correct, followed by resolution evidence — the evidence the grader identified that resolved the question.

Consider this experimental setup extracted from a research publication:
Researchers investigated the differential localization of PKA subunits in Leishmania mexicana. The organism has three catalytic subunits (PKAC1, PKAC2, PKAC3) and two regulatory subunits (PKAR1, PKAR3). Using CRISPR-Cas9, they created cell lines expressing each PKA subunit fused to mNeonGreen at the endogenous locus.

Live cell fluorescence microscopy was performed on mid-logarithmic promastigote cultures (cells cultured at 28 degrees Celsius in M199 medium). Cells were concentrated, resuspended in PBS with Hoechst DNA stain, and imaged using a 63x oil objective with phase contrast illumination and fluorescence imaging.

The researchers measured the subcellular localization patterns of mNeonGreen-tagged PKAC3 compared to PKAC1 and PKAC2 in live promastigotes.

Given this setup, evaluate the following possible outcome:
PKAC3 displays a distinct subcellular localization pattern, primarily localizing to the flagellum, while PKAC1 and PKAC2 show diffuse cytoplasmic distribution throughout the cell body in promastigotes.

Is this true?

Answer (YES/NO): NO